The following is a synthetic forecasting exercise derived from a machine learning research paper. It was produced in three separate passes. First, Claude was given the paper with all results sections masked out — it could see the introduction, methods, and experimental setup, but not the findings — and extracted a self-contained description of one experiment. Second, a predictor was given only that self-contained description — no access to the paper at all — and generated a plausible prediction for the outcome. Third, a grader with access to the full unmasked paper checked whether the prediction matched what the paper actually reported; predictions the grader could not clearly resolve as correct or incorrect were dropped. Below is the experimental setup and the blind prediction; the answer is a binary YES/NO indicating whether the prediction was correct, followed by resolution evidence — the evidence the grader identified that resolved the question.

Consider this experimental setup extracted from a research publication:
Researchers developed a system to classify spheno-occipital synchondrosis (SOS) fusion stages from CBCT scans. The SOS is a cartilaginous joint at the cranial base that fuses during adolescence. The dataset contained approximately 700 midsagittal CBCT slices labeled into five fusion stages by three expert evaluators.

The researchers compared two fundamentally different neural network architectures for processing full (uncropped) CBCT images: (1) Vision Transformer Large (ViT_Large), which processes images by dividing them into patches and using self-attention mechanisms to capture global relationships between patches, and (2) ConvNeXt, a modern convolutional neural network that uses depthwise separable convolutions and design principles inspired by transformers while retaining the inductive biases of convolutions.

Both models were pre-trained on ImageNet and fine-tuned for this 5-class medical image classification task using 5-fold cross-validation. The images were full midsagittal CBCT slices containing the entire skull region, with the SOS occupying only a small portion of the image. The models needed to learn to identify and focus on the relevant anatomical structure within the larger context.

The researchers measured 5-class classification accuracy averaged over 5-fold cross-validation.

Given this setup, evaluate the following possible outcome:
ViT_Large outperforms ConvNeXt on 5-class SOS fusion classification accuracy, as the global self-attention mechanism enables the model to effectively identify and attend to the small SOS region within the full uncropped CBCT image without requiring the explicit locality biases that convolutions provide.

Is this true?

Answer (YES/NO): NO